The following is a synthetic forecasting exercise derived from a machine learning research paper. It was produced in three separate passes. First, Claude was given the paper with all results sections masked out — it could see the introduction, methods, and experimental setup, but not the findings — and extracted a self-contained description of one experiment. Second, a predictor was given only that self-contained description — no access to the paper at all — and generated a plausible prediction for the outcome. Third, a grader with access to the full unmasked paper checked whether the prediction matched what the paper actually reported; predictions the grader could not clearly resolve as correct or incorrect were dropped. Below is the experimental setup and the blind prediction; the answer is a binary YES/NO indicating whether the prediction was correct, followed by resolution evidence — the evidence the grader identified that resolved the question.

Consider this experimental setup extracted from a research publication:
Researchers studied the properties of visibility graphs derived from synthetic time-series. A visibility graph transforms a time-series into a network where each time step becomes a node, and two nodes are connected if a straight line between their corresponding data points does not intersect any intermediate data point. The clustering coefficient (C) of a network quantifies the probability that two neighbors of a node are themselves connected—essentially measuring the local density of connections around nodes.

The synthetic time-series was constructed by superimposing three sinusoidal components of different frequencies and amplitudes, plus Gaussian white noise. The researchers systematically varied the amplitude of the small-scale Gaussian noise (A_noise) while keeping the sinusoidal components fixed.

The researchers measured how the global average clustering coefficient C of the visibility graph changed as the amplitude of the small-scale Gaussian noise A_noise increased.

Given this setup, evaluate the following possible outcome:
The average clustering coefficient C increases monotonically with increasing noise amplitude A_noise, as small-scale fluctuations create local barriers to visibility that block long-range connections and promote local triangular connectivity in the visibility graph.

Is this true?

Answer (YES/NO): YES